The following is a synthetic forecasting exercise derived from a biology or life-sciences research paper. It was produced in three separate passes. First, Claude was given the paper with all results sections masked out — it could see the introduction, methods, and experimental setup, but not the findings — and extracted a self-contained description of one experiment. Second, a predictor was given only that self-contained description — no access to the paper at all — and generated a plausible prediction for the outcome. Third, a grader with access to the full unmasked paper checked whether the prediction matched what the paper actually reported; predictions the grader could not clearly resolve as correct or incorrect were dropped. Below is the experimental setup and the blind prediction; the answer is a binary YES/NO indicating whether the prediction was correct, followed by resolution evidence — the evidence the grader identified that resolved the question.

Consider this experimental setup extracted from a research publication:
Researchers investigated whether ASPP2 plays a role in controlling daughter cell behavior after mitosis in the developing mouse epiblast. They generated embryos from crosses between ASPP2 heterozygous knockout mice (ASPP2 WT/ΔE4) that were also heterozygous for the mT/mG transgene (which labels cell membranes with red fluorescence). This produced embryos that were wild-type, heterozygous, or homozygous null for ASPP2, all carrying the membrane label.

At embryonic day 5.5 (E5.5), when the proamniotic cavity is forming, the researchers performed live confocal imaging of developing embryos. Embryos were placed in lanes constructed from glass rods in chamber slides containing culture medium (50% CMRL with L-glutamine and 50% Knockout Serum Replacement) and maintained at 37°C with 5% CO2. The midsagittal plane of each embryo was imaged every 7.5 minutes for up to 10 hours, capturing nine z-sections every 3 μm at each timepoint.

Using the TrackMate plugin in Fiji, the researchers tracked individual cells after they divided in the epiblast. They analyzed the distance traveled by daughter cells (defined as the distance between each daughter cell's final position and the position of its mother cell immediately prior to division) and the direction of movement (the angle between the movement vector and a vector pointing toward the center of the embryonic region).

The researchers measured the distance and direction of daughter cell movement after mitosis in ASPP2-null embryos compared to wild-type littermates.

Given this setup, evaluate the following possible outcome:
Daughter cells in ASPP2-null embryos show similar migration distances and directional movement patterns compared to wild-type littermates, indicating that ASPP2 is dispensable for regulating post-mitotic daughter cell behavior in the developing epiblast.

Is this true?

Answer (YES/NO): NO